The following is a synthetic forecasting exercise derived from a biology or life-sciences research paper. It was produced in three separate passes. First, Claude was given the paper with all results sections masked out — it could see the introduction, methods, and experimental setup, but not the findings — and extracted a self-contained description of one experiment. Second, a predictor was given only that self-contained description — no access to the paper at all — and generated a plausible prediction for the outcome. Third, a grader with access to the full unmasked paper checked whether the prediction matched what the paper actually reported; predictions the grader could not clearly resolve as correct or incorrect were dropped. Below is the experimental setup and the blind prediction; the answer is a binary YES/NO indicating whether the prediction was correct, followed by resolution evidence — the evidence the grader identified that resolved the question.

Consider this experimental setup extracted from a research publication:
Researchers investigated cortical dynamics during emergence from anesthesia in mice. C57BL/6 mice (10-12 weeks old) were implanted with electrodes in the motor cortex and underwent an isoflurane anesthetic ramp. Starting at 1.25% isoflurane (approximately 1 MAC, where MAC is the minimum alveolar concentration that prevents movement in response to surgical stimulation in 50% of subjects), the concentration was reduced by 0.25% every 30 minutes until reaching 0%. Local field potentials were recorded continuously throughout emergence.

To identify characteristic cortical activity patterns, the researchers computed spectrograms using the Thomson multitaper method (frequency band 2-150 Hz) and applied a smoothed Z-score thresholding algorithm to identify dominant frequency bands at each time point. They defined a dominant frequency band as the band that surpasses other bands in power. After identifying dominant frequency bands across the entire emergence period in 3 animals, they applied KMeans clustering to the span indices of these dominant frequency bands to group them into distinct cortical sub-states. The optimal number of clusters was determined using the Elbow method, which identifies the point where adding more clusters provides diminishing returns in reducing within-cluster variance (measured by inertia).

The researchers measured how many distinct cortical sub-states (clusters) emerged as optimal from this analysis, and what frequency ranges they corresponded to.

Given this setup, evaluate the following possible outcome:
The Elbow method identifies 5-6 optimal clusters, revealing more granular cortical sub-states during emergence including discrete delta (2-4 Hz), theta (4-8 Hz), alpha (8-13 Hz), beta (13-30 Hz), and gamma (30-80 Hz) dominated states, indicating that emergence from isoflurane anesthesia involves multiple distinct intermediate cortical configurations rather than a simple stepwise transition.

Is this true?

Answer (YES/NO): NO